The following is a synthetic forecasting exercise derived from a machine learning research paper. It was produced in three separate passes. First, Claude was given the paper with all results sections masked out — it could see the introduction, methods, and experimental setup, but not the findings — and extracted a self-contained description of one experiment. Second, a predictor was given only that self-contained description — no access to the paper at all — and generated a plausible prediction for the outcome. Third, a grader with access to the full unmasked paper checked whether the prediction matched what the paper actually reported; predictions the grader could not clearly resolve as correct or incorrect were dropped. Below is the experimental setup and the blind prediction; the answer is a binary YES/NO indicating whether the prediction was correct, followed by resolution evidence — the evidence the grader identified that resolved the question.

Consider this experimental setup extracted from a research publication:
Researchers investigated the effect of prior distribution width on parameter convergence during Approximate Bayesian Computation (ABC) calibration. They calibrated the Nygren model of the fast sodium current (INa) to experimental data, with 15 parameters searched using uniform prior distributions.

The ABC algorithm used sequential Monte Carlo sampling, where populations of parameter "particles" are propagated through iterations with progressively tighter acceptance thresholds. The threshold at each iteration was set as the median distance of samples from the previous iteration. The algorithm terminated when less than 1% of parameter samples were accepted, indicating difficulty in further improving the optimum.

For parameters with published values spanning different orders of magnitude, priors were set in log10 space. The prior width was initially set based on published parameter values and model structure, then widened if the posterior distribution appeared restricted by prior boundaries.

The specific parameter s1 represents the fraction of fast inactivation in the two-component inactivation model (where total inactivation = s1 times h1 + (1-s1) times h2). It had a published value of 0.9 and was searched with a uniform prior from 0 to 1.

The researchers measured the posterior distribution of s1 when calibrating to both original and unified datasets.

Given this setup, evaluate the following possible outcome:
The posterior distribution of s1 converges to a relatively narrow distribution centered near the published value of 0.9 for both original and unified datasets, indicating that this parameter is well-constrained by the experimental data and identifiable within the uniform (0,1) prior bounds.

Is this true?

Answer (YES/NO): NO